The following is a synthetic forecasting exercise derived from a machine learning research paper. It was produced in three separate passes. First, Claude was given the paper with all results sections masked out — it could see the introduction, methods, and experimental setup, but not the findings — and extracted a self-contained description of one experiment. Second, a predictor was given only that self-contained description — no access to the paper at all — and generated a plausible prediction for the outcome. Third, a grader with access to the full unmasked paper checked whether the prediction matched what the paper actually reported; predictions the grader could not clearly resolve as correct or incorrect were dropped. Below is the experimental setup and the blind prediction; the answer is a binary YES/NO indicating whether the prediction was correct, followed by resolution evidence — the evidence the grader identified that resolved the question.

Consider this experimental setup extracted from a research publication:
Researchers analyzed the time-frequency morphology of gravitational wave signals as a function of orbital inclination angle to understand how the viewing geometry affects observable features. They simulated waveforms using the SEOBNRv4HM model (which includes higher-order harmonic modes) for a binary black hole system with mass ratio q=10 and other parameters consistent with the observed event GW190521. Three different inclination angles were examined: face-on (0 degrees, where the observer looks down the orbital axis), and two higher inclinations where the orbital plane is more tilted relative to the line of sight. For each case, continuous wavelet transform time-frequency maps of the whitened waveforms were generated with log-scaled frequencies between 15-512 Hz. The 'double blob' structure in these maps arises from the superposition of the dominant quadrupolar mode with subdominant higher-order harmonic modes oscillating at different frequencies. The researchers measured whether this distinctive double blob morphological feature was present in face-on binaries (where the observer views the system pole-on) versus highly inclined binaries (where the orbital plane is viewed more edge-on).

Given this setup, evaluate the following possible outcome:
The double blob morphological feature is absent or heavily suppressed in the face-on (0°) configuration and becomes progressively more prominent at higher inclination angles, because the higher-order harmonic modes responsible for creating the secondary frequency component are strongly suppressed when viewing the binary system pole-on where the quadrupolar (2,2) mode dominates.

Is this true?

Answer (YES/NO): YES